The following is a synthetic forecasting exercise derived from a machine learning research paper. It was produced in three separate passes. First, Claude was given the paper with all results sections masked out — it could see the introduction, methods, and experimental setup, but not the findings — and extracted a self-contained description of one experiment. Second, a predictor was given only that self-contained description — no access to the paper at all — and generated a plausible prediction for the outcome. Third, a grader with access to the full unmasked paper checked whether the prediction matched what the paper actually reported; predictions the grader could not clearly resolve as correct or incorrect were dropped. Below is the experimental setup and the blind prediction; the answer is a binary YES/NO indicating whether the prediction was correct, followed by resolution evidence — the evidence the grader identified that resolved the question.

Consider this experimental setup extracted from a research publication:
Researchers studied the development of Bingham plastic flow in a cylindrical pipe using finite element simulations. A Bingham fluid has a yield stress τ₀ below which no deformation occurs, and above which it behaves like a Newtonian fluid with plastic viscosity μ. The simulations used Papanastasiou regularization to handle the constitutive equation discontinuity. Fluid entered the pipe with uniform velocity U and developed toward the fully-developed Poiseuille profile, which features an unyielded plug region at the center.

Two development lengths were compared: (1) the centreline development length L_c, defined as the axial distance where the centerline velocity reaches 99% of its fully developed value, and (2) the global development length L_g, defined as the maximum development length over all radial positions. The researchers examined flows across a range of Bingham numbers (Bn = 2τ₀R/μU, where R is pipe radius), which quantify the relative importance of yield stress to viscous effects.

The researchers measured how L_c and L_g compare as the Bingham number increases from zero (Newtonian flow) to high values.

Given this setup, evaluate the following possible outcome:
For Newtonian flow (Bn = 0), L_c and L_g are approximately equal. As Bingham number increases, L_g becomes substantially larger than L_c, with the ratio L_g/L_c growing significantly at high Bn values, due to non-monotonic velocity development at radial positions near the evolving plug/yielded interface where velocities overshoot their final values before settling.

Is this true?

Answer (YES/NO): NO